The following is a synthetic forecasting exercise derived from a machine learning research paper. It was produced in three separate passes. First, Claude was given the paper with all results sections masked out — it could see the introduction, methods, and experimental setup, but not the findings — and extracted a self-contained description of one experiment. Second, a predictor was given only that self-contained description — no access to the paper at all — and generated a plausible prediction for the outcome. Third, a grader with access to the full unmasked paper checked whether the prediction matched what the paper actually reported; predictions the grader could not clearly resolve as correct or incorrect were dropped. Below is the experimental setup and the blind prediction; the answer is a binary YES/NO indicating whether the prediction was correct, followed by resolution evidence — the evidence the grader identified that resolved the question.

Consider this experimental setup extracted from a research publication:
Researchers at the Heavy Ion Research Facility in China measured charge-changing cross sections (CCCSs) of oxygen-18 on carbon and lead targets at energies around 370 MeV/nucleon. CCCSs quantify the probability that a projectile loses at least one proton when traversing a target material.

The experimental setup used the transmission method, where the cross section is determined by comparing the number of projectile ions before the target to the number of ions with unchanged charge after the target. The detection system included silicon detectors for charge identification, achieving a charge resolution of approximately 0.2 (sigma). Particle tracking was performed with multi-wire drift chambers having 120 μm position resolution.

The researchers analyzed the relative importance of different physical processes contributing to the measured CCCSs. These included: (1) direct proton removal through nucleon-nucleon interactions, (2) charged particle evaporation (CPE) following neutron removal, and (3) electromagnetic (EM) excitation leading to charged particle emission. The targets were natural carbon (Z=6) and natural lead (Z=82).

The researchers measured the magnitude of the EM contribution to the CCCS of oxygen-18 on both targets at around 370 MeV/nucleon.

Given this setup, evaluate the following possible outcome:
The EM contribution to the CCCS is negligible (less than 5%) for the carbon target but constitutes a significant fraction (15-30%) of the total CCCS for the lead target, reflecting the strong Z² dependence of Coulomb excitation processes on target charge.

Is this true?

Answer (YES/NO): NO